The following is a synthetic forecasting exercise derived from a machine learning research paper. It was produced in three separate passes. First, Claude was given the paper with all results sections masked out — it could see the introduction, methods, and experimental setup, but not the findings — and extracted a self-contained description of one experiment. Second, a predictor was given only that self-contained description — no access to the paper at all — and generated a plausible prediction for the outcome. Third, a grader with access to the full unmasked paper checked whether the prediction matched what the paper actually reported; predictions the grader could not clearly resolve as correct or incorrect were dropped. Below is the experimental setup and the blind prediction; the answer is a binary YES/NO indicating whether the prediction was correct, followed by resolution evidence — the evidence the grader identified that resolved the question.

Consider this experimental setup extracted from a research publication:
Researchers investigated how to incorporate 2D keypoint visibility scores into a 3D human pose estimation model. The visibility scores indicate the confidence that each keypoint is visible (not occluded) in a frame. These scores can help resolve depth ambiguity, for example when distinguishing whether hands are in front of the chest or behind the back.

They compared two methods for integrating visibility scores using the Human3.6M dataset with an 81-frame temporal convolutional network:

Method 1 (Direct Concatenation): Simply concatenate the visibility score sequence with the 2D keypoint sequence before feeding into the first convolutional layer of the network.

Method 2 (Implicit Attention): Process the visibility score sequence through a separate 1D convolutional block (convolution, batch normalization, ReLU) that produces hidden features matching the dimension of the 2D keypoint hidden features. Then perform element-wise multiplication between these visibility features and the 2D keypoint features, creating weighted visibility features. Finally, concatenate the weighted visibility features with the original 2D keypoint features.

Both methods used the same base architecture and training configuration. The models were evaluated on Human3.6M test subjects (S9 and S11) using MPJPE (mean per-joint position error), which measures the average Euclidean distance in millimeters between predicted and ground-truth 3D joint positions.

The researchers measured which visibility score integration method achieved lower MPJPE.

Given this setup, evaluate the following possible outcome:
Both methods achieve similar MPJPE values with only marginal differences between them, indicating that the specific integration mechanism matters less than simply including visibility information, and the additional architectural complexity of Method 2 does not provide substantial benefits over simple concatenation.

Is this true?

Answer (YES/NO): NO